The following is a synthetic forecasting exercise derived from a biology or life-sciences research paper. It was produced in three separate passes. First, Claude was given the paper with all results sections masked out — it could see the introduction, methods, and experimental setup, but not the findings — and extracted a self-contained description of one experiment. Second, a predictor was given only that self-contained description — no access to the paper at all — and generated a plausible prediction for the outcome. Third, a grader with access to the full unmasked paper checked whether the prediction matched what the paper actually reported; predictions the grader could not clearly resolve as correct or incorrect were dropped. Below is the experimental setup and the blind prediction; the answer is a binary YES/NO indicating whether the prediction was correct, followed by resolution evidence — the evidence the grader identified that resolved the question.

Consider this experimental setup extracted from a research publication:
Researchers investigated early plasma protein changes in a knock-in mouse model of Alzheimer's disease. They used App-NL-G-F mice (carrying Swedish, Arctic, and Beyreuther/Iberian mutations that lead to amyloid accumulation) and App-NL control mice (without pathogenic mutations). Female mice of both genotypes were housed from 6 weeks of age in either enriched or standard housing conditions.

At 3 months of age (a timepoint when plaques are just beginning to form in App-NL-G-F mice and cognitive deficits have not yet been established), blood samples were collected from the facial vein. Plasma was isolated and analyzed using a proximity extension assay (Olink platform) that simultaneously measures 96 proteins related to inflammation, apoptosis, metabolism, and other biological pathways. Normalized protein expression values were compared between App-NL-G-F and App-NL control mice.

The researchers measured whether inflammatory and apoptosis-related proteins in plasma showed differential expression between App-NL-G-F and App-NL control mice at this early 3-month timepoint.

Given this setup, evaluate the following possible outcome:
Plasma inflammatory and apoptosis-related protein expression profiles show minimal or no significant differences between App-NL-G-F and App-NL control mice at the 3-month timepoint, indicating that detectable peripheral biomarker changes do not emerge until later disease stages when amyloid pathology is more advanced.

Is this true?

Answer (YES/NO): NO